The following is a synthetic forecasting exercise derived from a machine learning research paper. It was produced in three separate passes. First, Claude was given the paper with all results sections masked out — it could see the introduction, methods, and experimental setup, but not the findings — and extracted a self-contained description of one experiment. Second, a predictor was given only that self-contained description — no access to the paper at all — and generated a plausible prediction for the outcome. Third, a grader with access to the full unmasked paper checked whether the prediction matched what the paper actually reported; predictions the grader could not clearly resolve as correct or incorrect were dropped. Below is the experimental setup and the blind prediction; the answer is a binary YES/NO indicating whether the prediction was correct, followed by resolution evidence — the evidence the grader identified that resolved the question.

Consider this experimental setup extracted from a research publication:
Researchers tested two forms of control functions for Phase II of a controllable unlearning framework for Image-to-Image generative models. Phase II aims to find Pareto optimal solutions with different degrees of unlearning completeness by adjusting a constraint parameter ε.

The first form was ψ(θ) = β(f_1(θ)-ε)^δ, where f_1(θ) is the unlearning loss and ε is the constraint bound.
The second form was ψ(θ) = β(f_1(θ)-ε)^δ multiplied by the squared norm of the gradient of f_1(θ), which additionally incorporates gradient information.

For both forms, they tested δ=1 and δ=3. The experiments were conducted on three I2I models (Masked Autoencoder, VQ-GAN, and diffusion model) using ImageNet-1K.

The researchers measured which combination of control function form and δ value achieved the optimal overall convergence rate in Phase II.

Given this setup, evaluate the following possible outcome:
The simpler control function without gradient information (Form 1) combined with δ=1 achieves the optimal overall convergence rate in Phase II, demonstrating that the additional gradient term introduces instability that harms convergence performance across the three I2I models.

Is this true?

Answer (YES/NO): NO